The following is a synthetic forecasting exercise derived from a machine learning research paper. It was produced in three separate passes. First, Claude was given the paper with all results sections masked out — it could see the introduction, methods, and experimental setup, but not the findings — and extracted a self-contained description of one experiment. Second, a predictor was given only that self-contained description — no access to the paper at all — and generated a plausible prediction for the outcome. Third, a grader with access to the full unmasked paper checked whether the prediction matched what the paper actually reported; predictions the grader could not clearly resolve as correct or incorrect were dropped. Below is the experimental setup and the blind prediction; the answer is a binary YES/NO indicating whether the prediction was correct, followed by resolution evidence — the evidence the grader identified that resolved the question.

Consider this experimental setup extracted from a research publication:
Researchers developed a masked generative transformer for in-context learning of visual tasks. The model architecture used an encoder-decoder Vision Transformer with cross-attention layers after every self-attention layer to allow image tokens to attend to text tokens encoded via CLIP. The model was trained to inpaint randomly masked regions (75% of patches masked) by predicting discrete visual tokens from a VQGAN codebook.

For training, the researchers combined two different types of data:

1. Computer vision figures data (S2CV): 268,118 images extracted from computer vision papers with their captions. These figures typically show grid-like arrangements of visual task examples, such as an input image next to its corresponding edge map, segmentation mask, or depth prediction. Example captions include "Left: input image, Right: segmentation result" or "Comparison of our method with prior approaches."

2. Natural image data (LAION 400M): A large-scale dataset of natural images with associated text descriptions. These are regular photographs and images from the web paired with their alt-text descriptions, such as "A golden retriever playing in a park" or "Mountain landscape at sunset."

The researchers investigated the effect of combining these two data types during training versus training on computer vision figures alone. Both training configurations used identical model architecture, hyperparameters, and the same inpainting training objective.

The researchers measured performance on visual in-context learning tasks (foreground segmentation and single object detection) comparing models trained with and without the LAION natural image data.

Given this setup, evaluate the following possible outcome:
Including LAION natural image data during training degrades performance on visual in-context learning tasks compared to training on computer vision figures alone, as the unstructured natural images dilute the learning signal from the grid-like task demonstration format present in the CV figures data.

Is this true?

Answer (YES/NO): NO